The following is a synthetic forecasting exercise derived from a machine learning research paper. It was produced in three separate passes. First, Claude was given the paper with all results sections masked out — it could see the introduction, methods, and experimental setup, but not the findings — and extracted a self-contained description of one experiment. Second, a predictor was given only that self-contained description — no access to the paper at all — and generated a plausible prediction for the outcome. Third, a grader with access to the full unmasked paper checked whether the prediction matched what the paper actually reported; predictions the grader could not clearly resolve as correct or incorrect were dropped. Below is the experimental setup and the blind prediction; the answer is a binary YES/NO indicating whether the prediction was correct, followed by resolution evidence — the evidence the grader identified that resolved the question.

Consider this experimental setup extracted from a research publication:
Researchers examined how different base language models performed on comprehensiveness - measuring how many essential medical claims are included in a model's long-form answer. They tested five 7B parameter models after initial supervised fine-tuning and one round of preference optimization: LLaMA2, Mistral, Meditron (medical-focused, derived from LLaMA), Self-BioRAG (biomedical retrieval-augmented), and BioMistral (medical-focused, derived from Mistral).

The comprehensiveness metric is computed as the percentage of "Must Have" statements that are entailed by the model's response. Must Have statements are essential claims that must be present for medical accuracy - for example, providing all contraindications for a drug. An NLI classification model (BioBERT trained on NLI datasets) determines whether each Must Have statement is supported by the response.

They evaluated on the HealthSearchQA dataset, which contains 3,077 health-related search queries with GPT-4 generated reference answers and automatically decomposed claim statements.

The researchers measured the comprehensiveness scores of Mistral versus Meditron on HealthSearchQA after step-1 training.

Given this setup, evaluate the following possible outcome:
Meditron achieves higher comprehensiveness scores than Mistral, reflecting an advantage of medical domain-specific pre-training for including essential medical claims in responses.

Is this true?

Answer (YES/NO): NO